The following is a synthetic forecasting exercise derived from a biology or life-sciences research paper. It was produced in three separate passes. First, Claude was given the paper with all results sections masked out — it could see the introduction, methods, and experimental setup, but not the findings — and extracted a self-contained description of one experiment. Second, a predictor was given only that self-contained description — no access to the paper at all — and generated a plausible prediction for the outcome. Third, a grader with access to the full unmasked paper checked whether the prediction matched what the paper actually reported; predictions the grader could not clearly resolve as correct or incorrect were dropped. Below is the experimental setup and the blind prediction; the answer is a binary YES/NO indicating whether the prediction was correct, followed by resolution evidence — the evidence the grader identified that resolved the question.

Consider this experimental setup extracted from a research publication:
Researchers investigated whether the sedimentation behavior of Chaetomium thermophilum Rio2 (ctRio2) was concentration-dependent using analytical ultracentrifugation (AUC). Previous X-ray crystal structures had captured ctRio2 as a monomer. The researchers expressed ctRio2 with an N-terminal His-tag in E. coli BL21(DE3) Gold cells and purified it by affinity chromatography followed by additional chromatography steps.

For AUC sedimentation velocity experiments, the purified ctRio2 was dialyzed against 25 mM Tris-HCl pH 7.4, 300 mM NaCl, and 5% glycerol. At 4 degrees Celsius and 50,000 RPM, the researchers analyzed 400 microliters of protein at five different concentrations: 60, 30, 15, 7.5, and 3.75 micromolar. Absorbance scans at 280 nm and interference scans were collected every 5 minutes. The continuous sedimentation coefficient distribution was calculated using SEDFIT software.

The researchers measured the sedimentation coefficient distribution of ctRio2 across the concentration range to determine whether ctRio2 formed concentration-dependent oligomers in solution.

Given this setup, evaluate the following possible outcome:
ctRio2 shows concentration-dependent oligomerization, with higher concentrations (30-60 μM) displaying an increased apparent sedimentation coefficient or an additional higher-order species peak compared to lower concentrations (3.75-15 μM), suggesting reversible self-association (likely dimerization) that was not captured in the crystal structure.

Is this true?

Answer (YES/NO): NO